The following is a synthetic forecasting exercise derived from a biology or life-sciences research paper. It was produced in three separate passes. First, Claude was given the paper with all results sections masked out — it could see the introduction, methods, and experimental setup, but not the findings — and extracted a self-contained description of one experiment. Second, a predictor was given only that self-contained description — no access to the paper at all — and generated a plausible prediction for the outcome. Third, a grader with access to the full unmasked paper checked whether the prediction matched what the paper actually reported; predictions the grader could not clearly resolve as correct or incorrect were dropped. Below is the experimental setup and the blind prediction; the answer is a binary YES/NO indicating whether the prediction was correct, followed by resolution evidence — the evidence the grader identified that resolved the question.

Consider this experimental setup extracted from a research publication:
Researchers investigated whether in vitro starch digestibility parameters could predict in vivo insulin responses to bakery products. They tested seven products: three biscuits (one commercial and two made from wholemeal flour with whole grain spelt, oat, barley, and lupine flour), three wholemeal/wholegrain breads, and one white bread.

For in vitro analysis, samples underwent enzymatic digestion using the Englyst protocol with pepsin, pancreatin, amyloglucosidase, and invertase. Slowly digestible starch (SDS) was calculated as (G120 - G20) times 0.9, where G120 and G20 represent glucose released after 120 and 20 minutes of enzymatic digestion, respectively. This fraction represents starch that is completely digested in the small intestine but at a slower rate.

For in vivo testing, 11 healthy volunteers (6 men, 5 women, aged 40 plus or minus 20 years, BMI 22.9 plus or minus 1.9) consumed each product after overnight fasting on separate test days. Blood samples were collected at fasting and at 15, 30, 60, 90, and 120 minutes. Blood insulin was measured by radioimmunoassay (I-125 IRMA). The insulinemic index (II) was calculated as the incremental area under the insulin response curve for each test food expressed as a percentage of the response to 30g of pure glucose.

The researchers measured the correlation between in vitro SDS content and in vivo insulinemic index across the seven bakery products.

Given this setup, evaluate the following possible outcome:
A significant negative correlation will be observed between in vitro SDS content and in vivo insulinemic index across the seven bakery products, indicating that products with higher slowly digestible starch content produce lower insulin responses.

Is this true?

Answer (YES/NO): NO